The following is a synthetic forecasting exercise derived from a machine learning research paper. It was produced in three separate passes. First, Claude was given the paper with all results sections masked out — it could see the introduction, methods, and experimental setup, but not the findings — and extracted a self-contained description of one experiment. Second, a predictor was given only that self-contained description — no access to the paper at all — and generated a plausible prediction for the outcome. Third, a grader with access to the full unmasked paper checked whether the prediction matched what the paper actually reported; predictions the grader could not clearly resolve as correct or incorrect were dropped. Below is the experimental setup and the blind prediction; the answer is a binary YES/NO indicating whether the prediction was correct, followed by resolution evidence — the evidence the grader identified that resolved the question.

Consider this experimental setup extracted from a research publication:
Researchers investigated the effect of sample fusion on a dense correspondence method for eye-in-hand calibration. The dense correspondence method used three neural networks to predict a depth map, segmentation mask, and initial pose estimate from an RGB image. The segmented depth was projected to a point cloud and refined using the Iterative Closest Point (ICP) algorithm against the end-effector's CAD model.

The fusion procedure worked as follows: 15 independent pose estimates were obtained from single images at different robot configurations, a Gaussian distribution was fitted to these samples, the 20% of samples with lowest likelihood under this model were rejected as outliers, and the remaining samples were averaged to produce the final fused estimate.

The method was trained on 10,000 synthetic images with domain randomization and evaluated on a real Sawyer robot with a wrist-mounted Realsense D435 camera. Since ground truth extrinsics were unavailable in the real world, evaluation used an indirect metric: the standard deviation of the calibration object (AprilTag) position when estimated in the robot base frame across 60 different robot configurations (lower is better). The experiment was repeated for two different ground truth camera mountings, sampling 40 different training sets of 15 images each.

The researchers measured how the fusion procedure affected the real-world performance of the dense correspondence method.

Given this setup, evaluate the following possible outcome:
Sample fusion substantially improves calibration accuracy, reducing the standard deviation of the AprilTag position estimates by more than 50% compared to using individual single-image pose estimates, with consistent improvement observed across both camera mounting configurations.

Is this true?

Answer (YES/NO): NO